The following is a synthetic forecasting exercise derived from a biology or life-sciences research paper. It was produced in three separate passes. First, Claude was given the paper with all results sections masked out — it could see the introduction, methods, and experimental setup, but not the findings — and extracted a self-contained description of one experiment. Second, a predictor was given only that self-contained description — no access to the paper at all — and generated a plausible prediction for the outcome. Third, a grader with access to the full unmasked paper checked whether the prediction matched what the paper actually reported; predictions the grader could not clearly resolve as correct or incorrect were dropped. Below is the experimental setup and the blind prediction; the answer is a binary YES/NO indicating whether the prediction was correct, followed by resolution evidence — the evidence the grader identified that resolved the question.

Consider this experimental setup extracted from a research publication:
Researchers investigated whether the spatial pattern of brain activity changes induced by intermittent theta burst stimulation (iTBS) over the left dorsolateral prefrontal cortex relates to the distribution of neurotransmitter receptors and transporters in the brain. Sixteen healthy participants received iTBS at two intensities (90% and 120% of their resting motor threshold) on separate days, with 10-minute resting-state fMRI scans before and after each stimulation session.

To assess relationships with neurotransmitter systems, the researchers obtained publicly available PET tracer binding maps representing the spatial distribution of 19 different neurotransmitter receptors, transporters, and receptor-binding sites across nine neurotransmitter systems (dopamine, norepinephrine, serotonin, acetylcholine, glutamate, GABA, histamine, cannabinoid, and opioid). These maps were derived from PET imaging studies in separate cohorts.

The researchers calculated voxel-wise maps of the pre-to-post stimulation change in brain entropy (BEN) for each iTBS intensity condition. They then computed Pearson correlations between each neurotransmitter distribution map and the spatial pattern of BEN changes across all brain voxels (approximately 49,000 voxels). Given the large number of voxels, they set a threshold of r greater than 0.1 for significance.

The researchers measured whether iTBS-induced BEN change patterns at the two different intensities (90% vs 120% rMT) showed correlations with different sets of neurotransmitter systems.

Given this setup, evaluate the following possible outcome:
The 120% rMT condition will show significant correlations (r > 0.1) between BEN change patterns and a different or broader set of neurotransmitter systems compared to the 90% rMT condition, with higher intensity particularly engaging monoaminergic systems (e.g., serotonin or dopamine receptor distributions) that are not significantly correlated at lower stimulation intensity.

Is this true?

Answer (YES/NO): NO